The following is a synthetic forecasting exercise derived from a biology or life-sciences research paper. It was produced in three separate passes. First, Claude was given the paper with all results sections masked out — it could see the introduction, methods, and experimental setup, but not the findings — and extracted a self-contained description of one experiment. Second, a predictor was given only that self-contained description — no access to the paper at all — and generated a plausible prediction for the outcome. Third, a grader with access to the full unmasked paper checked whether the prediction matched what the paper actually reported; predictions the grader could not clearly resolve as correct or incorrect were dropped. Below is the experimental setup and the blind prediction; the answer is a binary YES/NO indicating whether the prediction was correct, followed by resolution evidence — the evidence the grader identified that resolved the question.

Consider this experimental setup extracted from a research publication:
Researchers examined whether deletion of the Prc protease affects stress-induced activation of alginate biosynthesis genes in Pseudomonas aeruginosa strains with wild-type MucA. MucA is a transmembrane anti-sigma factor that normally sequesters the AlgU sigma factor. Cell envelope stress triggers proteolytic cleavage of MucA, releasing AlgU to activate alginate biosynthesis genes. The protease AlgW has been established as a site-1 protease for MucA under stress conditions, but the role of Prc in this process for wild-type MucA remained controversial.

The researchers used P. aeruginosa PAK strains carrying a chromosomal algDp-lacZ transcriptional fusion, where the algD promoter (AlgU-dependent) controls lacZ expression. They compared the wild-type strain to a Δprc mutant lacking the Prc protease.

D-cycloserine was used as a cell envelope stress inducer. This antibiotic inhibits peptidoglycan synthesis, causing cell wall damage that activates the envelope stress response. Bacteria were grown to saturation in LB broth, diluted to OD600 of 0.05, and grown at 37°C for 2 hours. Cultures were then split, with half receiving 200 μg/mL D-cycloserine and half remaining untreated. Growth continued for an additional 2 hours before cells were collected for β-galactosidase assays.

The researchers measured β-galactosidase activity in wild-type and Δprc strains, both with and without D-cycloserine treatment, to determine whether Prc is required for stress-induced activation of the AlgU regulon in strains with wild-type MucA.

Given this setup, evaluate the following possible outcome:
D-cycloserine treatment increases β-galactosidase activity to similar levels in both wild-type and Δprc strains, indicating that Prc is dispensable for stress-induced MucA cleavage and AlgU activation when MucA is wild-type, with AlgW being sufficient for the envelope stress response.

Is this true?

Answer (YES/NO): YES